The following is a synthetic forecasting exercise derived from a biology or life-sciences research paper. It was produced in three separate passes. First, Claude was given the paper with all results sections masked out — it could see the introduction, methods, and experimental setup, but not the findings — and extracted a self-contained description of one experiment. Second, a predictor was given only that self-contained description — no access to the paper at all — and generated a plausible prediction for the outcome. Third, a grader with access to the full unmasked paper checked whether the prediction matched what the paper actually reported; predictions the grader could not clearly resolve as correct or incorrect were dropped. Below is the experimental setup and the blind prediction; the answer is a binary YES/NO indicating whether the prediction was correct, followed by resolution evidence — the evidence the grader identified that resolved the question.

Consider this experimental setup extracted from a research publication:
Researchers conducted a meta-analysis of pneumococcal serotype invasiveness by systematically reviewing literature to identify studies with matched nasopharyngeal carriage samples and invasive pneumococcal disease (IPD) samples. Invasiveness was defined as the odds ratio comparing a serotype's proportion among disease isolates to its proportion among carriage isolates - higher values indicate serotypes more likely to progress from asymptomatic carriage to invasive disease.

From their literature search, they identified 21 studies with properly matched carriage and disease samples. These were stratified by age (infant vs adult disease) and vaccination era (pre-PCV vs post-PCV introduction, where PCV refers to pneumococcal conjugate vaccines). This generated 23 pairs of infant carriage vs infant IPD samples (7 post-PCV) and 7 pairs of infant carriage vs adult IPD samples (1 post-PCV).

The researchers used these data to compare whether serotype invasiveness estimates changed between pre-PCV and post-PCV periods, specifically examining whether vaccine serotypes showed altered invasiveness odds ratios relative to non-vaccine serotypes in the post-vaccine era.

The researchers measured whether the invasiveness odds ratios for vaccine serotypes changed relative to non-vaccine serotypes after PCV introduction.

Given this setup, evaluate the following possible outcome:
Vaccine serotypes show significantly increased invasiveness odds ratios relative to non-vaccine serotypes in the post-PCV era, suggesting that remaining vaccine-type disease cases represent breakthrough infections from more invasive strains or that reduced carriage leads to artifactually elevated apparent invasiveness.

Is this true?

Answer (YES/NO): NO